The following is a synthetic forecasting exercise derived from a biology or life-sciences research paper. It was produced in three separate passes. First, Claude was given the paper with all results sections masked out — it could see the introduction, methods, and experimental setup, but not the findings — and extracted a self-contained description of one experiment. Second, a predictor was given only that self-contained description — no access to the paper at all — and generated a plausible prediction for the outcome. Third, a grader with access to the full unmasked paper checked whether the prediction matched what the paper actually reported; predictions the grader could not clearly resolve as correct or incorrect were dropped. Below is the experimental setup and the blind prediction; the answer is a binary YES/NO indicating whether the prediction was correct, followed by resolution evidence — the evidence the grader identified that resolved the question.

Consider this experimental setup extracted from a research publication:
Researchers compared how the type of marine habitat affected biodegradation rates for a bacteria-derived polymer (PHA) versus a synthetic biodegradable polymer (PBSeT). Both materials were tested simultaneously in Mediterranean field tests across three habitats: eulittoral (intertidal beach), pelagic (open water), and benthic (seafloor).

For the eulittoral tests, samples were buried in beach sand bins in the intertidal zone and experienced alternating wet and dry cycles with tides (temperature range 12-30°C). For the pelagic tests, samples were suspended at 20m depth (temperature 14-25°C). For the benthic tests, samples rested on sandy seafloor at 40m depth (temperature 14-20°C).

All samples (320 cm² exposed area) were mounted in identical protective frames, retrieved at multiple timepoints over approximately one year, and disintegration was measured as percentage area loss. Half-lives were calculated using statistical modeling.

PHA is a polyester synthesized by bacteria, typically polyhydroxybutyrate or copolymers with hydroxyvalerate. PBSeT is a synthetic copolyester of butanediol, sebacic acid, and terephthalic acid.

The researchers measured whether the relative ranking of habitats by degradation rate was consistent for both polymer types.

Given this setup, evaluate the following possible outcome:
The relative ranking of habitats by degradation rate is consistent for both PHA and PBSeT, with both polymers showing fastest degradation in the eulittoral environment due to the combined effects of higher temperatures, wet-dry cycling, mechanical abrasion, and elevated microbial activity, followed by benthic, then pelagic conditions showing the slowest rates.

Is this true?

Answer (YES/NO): YES